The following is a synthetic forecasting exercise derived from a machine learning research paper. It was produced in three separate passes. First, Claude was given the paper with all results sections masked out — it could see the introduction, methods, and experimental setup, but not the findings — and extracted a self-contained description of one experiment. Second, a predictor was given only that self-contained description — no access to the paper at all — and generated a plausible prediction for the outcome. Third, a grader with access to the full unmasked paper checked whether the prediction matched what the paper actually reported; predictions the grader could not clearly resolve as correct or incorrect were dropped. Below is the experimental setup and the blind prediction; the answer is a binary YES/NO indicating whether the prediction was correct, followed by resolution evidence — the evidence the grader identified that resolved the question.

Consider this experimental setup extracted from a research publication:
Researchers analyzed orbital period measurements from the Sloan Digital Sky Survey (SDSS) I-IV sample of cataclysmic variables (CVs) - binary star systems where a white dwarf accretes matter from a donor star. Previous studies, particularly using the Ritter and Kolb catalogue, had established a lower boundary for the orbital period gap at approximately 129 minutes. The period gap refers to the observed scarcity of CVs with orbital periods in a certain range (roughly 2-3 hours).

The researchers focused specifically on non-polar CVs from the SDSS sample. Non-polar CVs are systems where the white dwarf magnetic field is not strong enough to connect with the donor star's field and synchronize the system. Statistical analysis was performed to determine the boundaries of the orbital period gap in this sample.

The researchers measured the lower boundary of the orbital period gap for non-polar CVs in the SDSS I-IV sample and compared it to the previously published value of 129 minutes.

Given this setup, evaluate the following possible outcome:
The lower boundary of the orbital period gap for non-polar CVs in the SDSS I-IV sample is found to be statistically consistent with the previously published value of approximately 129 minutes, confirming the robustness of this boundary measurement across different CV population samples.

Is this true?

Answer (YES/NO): NO